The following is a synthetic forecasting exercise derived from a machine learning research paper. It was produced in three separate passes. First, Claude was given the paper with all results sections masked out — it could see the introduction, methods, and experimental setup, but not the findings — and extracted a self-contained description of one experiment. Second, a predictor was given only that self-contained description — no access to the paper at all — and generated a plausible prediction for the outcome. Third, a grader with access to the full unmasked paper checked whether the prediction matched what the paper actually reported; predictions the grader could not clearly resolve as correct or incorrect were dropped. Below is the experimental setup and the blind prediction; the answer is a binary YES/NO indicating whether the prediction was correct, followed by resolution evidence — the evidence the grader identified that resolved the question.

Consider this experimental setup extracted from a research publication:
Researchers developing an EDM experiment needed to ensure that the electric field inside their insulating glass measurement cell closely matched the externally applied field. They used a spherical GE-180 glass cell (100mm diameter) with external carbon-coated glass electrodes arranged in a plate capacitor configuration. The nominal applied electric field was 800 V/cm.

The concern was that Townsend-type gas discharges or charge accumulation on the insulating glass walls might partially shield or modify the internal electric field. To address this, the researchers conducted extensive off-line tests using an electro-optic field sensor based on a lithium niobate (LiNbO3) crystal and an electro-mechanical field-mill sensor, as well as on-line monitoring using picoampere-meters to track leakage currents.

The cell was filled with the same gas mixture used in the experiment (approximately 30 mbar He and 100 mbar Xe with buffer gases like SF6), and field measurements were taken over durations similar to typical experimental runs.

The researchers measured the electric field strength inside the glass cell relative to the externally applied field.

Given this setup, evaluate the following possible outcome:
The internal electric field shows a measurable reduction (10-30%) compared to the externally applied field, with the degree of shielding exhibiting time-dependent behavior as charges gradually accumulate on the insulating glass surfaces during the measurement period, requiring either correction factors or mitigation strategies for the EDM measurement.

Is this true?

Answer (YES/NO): NO